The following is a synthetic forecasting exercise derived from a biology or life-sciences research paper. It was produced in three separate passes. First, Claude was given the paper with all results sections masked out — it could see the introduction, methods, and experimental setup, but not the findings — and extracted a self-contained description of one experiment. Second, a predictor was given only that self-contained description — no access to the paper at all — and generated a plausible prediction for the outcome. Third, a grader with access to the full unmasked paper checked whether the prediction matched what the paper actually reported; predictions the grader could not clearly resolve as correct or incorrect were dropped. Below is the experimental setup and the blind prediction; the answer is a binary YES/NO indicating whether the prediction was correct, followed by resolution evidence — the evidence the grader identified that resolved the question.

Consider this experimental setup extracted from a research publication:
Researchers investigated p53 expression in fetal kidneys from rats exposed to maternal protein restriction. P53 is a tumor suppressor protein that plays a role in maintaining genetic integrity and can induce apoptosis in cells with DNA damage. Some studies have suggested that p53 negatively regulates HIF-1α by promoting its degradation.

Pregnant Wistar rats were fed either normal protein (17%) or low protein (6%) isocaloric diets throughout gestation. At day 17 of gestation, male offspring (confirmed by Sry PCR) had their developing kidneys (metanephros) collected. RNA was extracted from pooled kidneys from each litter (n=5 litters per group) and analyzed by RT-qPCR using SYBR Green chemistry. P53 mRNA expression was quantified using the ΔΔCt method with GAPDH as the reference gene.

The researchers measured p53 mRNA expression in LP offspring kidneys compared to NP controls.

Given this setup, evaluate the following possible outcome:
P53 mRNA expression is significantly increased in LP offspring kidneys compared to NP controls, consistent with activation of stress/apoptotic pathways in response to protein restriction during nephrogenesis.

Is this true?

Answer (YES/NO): YES